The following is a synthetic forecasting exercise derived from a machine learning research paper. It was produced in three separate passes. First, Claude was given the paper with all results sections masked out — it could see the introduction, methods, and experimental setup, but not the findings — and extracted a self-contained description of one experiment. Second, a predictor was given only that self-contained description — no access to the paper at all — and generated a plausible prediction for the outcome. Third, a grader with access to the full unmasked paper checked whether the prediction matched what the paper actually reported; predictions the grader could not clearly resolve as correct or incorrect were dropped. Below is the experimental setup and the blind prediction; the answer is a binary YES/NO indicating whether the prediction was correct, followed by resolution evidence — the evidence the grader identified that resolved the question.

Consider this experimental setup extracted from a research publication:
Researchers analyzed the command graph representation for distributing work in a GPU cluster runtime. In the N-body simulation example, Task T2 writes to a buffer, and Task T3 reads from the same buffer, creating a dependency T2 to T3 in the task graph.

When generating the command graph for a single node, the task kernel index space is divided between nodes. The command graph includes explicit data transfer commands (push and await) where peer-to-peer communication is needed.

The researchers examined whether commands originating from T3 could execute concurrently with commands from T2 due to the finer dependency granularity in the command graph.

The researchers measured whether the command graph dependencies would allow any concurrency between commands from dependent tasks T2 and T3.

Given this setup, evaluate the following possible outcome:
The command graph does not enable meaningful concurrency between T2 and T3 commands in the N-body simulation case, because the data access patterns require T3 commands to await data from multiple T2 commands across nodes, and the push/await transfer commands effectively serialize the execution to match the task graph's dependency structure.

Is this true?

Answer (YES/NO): NO